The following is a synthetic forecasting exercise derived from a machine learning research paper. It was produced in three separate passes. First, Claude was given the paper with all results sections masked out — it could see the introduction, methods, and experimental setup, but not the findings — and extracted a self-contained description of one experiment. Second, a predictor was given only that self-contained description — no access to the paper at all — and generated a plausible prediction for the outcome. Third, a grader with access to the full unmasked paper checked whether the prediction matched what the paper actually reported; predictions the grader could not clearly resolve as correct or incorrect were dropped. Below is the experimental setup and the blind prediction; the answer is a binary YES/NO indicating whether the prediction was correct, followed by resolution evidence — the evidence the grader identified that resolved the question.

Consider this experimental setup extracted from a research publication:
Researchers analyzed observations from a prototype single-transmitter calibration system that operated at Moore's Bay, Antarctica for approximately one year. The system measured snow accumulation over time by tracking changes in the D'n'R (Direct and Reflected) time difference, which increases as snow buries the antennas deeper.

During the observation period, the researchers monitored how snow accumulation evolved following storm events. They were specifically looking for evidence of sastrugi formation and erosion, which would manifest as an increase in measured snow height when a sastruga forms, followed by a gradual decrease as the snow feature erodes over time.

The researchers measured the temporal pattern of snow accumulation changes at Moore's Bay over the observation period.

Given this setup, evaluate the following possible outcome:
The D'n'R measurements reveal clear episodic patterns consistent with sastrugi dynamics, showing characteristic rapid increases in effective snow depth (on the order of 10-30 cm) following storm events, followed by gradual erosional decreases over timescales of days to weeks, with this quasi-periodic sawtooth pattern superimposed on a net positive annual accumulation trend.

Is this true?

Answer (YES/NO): NO